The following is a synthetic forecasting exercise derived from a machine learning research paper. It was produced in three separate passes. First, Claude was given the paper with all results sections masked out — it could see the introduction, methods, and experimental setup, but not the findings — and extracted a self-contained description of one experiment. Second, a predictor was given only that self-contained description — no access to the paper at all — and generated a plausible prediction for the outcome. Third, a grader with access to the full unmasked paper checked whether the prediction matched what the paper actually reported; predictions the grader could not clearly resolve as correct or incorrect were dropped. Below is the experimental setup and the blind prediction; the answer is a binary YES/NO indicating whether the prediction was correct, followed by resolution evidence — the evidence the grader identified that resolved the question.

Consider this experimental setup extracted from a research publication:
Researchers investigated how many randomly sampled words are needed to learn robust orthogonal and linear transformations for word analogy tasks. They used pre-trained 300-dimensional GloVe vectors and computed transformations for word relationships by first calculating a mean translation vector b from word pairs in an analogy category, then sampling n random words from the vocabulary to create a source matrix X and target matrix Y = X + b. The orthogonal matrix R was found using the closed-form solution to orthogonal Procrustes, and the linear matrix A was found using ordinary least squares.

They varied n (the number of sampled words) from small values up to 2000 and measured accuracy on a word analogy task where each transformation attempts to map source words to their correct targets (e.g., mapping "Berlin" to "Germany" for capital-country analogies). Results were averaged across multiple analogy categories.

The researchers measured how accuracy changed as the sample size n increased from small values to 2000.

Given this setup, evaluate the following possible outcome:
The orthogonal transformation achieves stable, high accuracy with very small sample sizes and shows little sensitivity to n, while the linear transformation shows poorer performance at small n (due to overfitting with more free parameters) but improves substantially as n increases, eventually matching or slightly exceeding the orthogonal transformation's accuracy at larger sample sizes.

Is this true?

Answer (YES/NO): NO